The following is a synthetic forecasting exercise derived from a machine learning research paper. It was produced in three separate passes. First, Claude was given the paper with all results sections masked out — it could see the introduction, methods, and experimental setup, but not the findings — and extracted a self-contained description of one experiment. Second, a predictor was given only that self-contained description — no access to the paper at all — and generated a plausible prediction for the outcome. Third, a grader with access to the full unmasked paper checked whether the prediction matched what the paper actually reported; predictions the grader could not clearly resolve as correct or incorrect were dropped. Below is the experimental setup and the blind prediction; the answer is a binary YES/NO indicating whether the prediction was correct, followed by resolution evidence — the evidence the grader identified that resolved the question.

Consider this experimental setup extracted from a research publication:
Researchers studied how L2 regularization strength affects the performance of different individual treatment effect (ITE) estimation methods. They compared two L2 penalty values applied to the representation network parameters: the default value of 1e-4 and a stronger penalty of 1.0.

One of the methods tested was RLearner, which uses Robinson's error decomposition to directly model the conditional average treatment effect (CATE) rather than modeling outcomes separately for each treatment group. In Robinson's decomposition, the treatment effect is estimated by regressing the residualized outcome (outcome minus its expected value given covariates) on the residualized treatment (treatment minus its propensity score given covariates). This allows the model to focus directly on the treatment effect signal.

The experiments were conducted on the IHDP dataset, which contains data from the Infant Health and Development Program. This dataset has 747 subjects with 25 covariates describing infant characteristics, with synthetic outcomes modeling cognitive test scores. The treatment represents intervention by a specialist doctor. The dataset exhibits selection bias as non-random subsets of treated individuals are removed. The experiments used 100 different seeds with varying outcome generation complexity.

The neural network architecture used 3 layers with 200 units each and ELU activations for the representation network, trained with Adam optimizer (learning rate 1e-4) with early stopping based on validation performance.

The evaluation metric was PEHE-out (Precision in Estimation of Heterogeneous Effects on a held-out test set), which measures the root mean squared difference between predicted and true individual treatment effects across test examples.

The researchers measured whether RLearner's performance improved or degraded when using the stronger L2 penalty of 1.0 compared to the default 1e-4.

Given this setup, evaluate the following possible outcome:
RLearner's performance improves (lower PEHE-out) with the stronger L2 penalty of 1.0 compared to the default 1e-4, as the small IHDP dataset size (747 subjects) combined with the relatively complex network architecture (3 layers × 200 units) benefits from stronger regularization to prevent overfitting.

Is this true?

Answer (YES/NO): NO